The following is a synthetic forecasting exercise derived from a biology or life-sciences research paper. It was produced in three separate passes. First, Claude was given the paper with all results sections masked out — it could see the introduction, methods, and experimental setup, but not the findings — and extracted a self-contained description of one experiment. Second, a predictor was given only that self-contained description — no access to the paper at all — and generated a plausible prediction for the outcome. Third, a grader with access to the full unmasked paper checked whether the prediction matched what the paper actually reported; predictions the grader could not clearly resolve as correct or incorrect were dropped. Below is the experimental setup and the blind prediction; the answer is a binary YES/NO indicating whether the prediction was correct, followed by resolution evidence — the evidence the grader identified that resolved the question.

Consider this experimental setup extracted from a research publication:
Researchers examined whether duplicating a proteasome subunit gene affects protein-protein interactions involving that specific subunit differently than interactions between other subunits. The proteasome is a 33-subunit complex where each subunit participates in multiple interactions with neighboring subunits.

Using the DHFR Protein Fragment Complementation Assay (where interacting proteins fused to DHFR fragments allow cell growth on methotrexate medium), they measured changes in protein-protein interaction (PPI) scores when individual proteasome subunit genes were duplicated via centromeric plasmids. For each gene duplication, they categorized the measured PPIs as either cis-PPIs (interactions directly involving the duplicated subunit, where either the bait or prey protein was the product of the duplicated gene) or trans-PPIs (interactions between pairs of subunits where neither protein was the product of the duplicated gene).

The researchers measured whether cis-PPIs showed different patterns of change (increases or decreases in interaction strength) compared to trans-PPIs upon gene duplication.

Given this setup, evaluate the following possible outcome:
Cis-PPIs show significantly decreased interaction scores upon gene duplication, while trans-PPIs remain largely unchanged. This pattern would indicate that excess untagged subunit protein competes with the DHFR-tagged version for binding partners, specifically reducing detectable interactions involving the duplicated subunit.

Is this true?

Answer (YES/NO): YES